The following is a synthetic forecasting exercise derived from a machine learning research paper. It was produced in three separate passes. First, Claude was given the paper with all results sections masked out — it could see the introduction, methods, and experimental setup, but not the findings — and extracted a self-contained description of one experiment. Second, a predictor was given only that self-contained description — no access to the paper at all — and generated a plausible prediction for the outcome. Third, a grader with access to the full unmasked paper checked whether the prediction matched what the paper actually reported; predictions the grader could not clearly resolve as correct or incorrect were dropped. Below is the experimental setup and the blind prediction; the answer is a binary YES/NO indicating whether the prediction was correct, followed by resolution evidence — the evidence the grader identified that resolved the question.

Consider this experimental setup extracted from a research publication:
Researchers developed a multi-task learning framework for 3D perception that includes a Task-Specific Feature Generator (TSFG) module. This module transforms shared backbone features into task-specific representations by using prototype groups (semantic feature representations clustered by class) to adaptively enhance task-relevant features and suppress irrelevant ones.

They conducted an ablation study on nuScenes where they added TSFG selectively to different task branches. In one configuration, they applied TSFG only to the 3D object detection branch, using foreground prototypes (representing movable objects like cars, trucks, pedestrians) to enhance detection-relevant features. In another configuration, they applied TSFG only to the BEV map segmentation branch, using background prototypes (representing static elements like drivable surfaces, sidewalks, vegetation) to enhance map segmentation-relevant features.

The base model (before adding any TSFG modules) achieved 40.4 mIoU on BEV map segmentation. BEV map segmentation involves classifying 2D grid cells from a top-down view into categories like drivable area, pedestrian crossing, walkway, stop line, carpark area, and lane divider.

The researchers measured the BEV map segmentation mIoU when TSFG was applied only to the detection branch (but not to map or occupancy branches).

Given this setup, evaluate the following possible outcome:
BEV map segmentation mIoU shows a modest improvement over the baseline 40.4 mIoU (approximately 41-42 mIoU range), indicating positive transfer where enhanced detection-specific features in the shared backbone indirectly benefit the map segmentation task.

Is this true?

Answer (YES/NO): NO